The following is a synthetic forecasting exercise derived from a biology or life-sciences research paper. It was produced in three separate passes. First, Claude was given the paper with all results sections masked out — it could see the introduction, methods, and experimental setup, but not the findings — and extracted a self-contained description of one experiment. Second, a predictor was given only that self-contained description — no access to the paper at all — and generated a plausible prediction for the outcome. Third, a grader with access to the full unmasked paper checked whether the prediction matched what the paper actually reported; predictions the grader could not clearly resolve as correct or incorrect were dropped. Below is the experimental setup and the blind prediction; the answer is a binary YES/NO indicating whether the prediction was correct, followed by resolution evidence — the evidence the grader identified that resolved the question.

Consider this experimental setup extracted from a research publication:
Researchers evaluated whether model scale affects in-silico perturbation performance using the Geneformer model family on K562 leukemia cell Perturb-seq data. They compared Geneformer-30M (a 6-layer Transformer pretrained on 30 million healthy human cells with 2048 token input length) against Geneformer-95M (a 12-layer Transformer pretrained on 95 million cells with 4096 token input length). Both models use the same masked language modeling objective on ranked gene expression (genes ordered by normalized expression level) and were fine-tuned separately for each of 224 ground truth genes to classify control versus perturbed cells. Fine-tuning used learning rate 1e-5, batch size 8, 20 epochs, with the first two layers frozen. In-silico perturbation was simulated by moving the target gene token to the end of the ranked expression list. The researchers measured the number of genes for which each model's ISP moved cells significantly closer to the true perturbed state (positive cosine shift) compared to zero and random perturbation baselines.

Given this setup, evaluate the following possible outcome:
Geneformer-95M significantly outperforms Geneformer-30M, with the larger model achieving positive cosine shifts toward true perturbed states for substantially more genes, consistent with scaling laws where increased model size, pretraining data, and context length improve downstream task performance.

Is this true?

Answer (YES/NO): YES